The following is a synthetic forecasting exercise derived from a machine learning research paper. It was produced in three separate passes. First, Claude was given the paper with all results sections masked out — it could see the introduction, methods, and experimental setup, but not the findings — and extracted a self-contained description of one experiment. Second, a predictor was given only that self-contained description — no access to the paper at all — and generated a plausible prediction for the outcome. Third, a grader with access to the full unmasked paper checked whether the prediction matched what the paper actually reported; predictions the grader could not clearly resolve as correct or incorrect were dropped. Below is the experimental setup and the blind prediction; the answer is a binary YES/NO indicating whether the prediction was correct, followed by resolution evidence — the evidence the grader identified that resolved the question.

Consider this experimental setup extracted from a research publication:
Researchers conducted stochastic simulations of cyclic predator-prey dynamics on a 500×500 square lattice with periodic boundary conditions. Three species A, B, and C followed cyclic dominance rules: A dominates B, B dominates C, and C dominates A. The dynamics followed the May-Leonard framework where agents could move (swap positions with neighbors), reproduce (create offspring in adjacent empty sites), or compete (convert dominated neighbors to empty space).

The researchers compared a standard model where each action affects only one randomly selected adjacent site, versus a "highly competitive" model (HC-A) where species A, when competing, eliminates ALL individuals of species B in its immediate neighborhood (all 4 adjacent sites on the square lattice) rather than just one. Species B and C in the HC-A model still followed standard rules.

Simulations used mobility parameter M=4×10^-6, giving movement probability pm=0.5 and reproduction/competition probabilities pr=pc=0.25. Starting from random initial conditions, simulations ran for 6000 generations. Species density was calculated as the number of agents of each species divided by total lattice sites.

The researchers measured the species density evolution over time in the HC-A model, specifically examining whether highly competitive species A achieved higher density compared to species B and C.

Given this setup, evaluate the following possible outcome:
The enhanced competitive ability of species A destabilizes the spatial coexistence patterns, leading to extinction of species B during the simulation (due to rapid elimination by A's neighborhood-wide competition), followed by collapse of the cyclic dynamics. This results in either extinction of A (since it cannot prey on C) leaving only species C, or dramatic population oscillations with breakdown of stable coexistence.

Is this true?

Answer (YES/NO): NO